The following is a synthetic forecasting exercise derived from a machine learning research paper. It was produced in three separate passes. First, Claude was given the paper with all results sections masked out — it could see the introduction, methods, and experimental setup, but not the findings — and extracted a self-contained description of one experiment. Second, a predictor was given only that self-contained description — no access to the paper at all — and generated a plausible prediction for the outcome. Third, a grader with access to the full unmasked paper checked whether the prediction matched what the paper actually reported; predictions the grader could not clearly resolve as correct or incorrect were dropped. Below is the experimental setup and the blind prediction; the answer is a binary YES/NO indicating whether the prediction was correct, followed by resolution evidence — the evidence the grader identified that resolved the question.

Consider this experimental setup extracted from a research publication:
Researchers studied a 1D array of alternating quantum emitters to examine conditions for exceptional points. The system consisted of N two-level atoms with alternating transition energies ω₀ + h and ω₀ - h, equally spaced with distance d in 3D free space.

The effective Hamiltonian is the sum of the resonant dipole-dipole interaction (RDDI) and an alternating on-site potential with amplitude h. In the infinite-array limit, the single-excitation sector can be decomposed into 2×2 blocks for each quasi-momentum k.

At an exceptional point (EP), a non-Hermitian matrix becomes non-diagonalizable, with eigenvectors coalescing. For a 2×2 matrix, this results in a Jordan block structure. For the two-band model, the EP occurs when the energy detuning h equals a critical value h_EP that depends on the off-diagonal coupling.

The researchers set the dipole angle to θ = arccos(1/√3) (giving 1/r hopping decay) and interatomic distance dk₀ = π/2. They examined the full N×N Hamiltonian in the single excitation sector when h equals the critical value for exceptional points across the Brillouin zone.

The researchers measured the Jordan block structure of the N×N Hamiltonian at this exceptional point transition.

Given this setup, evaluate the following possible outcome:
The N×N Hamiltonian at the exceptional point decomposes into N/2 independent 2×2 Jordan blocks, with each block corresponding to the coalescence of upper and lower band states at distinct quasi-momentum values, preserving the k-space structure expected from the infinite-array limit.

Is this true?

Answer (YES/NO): NO